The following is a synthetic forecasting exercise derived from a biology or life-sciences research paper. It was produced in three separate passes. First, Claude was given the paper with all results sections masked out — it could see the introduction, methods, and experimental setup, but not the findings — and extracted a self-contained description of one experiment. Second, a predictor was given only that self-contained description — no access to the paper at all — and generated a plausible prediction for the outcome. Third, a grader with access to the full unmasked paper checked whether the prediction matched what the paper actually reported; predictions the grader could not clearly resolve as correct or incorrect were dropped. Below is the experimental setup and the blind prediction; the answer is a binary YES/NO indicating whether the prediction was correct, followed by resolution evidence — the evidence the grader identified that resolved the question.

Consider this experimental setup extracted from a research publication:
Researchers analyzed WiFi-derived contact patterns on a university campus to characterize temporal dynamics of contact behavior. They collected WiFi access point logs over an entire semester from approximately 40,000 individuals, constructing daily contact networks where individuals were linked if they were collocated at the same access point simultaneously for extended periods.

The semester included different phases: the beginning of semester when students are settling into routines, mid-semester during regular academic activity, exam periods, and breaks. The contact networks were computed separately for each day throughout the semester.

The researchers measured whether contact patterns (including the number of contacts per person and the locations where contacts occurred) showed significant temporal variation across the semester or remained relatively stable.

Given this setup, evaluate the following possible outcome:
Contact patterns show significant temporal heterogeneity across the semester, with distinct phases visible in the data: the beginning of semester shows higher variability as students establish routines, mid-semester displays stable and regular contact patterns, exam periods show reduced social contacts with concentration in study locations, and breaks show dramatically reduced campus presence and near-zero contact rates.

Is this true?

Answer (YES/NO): NO